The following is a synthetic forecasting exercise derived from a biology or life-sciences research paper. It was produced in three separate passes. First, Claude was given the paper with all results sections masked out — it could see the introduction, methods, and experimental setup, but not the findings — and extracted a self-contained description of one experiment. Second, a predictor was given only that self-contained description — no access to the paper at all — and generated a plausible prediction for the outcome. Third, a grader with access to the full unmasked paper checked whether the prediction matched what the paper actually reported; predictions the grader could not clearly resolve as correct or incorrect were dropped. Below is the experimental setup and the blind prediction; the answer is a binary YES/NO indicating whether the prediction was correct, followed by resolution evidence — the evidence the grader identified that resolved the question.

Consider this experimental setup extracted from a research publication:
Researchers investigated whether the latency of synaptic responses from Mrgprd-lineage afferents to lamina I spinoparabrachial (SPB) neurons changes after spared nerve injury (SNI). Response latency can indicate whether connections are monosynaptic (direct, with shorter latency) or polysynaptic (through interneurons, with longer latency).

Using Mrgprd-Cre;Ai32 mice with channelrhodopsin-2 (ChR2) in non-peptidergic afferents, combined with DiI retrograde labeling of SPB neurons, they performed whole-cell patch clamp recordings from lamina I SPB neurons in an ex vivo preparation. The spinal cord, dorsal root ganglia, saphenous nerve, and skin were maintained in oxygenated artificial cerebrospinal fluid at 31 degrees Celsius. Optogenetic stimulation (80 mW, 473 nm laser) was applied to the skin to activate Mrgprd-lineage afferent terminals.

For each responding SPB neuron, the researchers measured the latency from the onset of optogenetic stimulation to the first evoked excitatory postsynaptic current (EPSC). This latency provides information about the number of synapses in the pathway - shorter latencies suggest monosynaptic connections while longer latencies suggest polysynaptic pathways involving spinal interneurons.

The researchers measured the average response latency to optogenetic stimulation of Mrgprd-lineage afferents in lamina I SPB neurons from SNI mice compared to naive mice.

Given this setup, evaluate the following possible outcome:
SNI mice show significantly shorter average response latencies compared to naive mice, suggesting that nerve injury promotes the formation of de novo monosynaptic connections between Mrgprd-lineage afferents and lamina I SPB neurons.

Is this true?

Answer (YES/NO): NO